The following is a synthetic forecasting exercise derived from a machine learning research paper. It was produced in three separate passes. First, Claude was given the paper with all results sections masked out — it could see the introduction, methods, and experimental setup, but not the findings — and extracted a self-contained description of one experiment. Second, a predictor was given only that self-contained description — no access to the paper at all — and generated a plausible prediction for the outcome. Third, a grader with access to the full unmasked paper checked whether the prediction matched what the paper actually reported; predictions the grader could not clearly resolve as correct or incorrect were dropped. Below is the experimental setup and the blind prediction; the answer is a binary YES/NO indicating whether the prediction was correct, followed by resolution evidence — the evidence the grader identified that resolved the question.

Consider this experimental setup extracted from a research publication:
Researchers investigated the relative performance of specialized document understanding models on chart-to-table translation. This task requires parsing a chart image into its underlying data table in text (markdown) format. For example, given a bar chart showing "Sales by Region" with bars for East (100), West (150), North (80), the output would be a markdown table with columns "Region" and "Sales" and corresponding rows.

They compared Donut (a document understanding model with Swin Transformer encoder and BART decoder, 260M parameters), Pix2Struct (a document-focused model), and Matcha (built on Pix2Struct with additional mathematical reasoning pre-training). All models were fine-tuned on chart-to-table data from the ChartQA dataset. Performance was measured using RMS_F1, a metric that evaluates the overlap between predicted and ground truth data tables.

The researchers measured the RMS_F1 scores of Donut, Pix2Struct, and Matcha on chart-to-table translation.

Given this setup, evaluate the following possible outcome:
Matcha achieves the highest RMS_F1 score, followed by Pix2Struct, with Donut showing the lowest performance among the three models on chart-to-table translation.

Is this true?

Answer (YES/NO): NO